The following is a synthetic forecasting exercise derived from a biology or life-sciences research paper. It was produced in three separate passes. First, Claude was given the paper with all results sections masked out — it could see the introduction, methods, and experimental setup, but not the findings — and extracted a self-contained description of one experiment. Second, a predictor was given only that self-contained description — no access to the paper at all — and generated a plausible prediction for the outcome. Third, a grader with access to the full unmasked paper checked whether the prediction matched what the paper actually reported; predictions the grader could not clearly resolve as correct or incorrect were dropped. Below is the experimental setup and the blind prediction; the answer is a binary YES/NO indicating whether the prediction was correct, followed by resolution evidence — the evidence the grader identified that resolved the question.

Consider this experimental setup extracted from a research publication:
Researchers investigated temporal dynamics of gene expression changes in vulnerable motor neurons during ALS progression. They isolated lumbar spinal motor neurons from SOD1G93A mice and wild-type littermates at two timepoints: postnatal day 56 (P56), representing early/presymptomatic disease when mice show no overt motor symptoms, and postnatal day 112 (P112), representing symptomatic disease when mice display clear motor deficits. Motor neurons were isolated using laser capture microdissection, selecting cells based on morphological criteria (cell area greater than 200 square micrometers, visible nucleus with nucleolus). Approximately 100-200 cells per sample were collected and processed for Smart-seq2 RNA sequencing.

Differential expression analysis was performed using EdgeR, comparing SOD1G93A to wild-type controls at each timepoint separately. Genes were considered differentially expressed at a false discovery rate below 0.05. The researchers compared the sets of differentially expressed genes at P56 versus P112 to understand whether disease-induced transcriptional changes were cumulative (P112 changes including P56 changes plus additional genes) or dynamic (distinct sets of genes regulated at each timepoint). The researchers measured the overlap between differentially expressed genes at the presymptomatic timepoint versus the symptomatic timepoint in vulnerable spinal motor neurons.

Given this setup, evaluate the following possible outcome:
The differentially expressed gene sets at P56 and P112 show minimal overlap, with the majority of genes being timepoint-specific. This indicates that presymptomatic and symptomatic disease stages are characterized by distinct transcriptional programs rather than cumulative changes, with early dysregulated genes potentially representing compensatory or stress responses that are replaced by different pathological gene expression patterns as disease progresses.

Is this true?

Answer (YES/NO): YES